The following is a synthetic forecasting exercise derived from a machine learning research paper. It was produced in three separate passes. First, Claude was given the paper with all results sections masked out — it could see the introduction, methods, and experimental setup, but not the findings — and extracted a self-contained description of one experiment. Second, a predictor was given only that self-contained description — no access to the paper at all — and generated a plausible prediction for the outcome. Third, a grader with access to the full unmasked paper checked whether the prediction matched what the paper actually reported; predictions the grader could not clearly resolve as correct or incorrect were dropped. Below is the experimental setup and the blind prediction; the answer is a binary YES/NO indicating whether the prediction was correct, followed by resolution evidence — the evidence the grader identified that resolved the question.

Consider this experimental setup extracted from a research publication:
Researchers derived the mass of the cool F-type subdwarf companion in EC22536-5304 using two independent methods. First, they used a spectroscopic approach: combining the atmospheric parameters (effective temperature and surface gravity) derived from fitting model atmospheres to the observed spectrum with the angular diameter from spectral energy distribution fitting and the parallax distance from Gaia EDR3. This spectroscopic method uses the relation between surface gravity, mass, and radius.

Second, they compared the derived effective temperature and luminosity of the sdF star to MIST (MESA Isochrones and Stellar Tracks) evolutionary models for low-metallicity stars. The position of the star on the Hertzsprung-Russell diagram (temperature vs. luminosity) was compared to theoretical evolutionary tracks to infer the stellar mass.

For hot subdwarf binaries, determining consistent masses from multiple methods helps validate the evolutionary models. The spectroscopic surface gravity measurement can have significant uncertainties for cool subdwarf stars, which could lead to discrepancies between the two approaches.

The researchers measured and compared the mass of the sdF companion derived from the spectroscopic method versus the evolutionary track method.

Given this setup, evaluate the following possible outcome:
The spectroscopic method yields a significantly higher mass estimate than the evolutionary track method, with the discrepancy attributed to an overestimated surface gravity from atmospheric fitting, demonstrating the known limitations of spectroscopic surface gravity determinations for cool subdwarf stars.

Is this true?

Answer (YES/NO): NO